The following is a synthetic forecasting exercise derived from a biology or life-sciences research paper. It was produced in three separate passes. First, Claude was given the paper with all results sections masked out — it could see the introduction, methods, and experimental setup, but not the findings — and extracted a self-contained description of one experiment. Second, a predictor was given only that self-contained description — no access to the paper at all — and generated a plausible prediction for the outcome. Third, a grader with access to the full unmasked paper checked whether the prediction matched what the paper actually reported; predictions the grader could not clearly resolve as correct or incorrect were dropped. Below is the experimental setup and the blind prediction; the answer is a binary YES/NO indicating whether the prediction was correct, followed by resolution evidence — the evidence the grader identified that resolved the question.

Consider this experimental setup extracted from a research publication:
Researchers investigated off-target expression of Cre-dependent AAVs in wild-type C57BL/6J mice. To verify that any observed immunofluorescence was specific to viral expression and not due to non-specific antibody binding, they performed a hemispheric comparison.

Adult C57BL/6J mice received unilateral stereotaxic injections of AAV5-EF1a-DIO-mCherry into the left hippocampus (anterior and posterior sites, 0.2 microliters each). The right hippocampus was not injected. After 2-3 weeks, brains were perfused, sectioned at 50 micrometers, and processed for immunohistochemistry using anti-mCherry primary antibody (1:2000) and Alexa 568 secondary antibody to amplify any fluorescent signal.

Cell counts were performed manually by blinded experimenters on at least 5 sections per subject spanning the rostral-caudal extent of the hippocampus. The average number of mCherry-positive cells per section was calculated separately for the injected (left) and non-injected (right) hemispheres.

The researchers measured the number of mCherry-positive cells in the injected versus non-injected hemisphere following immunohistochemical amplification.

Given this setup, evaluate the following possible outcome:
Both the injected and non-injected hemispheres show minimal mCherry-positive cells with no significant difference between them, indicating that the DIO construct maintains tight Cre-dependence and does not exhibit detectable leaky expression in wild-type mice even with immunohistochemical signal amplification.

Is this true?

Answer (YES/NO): NO